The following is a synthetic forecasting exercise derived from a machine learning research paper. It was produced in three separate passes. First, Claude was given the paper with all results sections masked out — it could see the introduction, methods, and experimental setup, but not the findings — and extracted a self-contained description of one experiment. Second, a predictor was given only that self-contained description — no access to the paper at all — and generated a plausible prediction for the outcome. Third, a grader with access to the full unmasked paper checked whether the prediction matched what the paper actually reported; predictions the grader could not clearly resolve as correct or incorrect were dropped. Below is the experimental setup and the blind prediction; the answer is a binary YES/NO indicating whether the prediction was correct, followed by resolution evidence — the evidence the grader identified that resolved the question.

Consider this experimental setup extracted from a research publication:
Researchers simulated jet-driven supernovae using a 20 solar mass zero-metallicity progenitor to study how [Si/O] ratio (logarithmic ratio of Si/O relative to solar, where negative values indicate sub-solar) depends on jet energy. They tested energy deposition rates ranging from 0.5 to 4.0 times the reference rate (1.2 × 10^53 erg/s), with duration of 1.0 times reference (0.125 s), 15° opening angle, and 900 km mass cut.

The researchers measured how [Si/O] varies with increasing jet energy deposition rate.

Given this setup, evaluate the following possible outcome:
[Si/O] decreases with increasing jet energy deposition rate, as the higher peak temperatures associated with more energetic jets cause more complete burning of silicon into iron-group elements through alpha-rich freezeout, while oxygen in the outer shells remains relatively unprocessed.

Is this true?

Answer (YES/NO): NO